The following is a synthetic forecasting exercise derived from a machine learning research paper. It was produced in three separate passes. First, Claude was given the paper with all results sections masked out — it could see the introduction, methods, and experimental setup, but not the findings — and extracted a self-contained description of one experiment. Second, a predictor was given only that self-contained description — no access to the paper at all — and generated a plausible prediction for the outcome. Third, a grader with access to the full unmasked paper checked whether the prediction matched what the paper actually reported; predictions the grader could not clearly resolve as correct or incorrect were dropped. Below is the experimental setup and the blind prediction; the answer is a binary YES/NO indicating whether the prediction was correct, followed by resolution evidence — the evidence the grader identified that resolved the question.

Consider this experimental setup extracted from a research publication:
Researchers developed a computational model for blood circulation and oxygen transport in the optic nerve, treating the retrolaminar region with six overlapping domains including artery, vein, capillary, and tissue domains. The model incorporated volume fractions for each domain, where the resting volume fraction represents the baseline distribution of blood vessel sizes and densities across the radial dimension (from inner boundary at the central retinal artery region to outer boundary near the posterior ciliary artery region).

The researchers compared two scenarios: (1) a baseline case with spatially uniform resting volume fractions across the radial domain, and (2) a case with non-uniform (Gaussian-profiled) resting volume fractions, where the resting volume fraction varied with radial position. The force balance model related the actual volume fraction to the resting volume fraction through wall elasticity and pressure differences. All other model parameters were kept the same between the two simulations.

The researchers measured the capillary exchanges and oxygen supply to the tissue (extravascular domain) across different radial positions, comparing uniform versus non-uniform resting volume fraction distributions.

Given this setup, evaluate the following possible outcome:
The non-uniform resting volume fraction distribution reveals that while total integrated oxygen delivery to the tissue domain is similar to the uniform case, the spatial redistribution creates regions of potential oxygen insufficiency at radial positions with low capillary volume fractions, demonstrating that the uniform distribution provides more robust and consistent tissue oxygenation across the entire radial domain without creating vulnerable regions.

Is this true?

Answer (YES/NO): YES